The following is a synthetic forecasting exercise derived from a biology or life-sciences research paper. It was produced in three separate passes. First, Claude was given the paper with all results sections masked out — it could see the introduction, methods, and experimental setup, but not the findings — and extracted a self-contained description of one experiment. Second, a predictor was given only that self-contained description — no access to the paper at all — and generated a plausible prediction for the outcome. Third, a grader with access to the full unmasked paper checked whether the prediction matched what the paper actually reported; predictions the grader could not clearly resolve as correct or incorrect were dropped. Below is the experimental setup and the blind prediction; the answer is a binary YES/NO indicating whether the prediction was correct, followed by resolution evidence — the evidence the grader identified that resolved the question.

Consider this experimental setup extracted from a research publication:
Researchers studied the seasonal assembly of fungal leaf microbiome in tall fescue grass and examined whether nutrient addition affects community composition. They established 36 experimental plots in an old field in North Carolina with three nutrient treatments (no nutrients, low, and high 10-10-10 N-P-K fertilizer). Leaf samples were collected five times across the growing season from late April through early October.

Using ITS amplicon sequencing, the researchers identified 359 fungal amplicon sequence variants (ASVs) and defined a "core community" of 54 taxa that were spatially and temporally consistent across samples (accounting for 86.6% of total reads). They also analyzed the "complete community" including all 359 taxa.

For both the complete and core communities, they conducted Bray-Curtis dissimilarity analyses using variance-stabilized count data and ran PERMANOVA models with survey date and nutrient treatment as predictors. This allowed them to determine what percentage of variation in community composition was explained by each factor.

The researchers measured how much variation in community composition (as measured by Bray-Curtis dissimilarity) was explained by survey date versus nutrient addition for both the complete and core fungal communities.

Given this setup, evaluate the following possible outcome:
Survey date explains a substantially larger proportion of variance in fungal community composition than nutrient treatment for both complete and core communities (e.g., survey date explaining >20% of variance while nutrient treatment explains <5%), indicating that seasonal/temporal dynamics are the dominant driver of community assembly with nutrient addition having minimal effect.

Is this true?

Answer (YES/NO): YES